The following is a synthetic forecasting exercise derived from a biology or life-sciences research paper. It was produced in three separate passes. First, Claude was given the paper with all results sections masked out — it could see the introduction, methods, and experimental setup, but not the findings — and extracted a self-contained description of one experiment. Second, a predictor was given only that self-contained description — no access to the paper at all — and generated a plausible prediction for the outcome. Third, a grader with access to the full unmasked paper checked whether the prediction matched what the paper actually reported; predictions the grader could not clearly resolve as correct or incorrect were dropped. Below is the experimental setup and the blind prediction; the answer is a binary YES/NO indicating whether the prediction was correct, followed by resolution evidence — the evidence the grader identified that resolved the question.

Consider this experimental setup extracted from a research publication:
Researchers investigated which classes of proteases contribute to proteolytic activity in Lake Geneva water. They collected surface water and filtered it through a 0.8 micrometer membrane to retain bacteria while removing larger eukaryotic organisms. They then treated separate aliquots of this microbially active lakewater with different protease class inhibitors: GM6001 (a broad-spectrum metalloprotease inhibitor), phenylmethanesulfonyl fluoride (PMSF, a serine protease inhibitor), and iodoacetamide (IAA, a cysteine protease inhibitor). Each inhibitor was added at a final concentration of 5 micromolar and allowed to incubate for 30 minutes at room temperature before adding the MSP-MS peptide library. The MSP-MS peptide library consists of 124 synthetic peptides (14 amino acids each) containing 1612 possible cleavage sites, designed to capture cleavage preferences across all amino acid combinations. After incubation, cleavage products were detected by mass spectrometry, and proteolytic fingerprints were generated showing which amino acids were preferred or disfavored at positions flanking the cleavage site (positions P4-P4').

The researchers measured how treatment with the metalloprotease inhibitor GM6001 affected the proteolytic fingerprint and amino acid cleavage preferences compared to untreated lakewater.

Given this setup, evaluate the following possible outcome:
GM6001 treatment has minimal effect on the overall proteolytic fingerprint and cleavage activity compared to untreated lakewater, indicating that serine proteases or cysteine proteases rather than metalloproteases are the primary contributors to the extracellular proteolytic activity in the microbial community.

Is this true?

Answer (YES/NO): NO